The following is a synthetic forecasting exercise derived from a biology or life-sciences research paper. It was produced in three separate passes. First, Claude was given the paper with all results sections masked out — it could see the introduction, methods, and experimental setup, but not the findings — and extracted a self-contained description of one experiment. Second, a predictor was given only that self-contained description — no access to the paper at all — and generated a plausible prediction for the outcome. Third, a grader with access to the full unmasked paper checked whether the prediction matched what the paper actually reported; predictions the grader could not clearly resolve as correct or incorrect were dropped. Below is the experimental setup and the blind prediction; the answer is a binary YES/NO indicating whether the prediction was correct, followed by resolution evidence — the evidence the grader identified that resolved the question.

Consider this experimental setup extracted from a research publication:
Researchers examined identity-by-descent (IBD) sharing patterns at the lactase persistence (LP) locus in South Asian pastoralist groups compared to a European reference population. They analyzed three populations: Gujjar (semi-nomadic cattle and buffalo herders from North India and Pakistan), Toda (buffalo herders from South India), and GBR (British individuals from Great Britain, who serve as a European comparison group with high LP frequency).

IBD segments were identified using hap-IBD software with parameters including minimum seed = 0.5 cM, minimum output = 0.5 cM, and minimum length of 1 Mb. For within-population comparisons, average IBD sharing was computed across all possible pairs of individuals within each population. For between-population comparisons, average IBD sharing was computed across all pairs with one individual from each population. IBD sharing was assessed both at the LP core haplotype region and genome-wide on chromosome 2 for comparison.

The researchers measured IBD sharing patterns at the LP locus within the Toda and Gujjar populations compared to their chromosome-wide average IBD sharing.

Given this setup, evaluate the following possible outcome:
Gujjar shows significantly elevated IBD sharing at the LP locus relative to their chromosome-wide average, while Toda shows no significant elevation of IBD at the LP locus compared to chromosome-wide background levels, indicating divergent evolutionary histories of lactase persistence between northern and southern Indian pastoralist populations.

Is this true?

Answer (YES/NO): NO